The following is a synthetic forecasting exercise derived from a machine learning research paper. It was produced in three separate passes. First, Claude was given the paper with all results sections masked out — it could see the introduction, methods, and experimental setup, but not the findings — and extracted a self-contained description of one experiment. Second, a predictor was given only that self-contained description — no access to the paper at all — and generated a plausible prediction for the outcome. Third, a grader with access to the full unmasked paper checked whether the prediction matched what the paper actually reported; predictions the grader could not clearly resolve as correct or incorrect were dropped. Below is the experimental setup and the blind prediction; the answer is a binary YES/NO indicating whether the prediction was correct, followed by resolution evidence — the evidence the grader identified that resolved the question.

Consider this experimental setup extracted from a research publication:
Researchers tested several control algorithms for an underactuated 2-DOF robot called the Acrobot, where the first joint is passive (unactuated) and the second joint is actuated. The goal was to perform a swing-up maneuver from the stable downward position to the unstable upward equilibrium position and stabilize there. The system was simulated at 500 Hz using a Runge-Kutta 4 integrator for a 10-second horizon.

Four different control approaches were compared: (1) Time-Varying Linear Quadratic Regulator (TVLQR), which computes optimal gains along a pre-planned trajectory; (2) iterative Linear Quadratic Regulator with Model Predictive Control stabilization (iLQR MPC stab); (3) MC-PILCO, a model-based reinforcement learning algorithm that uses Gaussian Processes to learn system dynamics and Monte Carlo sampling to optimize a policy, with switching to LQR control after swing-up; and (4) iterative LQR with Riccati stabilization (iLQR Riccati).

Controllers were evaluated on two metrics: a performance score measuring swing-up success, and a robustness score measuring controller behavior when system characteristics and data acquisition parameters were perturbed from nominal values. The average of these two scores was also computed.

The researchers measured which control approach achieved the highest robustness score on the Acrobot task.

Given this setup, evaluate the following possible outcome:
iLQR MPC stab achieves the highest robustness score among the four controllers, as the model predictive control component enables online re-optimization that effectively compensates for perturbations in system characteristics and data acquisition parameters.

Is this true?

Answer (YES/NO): NO